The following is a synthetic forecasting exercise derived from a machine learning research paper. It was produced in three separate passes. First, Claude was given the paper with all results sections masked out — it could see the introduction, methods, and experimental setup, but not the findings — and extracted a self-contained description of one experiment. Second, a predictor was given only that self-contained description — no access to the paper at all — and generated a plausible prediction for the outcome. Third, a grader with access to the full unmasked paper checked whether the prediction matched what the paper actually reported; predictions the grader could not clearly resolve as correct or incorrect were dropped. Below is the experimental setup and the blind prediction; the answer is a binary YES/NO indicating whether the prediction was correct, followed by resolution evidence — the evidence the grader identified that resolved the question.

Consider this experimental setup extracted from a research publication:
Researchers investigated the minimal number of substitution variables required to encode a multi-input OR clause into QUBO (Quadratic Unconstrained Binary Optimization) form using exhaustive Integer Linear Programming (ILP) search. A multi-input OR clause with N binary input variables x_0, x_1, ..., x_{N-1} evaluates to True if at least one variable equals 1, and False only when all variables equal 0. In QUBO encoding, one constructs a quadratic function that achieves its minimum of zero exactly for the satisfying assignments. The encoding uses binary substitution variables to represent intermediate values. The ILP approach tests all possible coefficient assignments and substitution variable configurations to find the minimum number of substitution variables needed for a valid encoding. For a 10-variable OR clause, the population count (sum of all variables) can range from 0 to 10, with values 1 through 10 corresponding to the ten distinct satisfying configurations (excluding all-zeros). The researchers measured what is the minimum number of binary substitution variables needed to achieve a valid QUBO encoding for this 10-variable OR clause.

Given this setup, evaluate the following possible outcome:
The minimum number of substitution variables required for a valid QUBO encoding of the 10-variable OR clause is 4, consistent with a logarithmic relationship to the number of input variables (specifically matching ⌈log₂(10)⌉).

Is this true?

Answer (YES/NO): NO